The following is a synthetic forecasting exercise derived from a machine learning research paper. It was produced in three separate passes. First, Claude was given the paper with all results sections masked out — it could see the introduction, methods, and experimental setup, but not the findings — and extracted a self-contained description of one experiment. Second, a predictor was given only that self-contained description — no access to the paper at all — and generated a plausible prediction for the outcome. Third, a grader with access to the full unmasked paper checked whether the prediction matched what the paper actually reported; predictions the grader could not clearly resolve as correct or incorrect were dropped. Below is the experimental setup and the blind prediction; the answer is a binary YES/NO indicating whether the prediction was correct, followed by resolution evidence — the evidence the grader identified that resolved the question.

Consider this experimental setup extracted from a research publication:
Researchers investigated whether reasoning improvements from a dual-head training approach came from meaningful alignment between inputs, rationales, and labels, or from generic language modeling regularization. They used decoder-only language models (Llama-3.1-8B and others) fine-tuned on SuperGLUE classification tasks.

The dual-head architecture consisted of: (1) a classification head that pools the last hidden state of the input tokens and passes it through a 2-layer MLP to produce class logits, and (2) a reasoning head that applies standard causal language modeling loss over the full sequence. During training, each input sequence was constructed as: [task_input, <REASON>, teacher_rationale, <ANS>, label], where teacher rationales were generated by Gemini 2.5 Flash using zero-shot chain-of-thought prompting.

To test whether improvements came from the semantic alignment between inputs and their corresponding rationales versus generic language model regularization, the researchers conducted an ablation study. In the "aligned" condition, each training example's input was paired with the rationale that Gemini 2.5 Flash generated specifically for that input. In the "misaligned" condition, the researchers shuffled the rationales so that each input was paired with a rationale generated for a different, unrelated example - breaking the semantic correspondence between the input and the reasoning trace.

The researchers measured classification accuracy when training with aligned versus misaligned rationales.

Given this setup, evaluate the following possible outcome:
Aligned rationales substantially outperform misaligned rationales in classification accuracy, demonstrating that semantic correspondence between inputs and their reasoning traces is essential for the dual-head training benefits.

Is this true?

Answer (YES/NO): YES